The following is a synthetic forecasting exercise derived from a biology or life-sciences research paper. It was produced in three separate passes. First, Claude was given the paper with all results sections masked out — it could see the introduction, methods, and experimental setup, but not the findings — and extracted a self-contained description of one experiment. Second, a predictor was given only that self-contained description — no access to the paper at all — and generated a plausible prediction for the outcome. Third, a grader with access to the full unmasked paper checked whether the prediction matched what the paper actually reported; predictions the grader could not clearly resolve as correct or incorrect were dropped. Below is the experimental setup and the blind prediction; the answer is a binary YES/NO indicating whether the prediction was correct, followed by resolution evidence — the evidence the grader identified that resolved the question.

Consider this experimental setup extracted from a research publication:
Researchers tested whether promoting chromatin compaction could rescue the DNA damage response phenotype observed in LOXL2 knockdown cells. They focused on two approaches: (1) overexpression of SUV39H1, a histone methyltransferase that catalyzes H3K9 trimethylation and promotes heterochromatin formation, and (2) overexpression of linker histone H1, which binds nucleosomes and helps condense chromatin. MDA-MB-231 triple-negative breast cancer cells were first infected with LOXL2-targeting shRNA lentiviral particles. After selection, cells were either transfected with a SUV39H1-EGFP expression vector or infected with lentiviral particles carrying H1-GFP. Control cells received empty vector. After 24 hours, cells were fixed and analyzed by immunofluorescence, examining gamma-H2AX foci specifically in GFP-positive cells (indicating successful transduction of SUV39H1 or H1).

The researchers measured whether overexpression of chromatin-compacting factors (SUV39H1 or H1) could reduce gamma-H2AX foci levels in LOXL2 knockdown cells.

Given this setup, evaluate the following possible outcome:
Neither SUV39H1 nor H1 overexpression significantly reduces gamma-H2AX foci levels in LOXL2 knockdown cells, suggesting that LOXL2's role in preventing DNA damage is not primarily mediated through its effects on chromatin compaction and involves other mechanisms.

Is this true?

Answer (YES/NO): NO